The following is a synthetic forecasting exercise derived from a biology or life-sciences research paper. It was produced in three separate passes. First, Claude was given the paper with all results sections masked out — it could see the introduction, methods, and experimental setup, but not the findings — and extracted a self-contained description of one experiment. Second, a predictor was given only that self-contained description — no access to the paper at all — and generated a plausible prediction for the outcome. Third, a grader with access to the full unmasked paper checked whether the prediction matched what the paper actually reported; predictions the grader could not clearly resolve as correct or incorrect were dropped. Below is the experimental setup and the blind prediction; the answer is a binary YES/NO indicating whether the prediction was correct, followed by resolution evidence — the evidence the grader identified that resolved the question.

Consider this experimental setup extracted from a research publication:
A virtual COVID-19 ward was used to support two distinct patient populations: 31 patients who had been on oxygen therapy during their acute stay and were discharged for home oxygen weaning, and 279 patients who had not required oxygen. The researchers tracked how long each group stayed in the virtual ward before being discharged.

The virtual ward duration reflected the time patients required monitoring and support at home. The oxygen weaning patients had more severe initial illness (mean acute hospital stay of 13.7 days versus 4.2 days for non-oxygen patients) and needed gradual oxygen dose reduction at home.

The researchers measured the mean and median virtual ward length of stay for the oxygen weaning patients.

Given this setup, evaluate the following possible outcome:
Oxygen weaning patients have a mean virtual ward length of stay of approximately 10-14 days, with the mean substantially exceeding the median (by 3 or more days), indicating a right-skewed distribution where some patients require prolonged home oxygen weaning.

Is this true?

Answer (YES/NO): NO